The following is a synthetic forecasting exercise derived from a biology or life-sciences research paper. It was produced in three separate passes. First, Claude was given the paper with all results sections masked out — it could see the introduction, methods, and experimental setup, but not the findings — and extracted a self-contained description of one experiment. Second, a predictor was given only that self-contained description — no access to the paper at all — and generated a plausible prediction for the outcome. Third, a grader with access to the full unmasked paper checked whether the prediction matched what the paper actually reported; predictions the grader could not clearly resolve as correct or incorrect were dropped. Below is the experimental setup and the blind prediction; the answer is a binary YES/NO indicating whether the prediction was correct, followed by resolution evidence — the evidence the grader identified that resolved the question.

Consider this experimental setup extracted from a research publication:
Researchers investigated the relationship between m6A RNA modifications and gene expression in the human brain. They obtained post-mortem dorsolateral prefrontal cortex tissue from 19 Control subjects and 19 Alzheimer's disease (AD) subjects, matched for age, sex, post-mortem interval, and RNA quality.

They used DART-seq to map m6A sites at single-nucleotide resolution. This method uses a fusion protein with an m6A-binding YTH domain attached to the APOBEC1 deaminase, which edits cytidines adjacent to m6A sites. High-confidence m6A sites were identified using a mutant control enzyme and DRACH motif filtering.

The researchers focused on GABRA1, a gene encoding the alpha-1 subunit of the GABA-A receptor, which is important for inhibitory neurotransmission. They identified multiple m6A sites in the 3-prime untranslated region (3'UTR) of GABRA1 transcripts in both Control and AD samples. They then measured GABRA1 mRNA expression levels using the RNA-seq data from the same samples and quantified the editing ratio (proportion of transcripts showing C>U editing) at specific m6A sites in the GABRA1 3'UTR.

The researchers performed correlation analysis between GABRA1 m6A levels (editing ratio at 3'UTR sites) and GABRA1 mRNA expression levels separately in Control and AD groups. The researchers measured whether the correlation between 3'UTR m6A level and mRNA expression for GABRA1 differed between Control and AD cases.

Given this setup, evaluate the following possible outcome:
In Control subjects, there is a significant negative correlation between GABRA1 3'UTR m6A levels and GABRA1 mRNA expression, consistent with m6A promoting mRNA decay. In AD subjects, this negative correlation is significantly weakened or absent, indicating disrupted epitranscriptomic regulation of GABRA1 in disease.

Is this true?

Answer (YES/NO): NO